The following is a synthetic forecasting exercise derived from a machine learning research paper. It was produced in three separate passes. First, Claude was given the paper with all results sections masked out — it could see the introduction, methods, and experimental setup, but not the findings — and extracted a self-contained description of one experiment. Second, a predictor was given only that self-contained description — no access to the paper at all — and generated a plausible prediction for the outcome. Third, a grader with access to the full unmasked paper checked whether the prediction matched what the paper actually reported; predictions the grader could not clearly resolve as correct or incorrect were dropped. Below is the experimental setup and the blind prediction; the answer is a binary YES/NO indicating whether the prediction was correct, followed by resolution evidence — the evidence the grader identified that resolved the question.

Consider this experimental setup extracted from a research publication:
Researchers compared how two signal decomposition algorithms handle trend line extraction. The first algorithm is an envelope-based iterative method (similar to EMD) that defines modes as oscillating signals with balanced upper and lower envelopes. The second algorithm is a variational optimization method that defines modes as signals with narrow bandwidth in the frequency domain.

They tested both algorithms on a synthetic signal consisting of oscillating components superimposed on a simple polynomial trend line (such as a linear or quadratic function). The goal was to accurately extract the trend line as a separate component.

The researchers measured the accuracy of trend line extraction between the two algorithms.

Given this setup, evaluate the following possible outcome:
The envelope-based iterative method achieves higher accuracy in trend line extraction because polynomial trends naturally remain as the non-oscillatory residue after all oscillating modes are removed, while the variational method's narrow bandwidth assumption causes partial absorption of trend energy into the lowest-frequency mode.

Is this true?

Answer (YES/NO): NO